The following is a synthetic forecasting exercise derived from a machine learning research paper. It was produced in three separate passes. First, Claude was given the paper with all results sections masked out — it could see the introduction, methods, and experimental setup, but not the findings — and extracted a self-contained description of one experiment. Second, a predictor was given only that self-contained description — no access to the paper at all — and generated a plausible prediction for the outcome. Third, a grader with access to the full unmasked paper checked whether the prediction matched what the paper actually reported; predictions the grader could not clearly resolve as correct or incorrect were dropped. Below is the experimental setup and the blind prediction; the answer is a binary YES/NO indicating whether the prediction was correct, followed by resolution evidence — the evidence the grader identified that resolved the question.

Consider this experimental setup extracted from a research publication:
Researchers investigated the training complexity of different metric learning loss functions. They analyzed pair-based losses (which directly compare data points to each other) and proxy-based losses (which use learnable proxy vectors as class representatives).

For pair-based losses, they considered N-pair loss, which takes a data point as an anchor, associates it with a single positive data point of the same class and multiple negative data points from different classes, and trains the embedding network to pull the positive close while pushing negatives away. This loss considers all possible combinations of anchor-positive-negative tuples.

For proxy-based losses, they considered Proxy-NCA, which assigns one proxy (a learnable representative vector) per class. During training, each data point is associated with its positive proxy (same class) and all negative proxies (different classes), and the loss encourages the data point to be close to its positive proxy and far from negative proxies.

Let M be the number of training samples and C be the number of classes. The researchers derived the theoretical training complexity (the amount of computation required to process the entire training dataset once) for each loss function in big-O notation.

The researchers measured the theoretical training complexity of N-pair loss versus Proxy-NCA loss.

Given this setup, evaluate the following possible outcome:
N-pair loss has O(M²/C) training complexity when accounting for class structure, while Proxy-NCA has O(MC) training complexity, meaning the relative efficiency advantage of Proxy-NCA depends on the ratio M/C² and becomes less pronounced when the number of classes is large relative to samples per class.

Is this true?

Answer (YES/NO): NO